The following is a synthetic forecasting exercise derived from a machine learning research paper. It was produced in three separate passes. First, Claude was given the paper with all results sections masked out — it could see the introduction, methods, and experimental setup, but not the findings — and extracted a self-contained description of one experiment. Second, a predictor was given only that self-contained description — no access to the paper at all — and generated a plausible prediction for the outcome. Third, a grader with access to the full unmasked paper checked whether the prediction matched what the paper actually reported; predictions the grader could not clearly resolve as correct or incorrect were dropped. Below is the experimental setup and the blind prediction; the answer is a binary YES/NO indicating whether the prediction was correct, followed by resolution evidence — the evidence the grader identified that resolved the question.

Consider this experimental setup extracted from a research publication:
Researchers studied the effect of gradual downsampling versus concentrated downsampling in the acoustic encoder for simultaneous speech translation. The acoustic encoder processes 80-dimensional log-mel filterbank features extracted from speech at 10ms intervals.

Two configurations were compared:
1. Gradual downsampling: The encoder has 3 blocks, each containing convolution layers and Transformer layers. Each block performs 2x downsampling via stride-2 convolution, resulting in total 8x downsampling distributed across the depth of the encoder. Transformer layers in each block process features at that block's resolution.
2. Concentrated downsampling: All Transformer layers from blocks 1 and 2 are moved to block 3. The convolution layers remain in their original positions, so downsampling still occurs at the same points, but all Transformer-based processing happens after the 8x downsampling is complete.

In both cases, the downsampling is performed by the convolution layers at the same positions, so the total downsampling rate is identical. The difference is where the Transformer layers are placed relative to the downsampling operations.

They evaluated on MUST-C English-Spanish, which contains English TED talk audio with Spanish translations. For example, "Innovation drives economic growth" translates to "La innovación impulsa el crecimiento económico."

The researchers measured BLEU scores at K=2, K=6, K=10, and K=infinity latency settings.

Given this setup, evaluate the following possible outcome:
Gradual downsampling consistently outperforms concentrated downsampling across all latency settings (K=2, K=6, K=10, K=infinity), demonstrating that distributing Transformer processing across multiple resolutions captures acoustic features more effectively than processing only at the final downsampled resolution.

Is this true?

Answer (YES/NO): YES